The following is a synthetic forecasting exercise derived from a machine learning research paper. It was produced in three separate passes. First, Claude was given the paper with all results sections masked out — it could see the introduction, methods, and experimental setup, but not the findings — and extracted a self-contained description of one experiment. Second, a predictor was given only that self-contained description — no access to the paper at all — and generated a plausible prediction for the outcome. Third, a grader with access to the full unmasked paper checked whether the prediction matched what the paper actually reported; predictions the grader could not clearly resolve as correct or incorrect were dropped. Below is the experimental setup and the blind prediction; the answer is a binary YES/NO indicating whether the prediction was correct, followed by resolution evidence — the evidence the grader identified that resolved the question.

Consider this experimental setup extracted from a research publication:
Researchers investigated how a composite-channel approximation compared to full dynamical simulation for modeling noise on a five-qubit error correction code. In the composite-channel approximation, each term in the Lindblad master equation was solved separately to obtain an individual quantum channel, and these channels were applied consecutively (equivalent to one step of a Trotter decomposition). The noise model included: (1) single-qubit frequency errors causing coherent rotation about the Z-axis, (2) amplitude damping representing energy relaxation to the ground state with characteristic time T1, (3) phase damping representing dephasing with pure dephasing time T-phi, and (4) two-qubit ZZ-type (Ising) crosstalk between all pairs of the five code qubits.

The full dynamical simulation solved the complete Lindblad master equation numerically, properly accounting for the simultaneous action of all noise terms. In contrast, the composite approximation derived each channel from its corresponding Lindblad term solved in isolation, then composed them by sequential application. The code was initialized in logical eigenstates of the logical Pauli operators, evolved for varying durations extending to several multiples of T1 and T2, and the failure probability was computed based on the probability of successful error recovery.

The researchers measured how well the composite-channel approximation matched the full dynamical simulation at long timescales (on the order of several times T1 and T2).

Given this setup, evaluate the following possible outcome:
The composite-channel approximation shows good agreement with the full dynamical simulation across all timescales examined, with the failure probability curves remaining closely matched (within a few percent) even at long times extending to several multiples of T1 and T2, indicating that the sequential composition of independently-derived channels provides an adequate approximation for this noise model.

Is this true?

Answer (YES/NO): NO